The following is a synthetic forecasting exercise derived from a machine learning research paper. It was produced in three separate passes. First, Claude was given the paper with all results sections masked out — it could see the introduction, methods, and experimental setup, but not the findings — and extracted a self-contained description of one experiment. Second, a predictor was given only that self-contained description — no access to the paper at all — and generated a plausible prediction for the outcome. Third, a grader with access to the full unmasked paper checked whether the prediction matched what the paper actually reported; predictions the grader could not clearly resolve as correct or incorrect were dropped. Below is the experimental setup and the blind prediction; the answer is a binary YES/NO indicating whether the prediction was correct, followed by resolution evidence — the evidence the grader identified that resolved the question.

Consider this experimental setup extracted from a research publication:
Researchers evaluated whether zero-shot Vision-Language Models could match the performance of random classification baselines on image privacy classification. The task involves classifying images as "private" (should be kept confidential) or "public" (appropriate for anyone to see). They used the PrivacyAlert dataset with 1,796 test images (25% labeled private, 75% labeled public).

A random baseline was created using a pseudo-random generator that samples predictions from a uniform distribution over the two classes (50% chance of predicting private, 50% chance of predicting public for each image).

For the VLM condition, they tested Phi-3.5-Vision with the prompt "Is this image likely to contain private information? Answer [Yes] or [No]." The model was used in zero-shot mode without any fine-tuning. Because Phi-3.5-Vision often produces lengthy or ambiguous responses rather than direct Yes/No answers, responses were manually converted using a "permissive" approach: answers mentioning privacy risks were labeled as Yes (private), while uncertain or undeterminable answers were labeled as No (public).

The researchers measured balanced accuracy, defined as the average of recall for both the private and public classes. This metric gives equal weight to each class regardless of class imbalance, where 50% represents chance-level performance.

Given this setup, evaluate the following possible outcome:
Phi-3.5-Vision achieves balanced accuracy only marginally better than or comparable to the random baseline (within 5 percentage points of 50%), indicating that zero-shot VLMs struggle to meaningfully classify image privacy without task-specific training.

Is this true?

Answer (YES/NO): NO